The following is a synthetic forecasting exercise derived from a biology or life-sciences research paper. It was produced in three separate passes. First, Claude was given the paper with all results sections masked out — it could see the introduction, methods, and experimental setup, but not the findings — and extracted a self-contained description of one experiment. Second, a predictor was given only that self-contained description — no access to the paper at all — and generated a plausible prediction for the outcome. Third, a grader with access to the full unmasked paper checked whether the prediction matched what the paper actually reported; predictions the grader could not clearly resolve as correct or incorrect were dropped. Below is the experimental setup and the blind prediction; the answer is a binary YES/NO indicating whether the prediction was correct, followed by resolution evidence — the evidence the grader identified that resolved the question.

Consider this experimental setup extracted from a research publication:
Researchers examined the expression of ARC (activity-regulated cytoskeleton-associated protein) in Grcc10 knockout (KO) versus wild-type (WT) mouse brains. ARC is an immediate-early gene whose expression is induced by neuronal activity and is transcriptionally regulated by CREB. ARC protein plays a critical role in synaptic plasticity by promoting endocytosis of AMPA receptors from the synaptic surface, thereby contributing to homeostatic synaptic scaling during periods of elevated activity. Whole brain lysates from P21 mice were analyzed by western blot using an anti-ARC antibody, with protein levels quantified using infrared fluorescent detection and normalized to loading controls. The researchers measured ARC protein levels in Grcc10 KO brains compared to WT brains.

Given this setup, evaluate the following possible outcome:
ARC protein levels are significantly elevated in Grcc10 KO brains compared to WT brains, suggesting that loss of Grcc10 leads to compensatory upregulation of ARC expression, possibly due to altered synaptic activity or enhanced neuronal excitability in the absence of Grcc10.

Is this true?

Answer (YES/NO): NO